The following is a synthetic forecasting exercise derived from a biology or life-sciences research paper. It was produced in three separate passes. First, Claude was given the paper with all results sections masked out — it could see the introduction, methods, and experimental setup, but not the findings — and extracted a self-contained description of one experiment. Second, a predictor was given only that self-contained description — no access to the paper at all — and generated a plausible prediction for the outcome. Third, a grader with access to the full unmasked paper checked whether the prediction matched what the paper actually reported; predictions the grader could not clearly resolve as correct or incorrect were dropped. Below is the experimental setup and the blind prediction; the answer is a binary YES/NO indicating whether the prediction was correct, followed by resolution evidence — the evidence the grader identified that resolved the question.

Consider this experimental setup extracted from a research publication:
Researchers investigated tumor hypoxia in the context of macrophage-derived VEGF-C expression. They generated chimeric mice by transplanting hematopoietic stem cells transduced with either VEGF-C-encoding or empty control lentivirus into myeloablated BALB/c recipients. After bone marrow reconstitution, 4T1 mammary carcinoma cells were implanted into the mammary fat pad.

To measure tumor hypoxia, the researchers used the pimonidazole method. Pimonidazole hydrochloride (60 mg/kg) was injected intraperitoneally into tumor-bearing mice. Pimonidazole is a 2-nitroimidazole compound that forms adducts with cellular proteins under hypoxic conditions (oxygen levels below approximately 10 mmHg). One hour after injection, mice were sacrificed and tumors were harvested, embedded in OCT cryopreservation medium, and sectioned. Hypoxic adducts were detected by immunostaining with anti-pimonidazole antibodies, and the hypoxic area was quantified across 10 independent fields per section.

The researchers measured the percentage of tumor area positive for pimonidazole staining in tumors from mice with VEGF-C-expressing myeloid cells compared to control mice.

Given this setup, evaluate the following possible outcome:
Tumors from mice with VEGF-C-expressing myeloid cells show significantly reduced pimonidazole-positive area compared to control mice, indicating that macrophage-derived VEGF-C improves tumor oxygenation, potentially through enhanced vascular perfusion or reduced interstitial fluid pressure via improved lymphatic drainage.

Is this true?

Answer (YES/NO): YES